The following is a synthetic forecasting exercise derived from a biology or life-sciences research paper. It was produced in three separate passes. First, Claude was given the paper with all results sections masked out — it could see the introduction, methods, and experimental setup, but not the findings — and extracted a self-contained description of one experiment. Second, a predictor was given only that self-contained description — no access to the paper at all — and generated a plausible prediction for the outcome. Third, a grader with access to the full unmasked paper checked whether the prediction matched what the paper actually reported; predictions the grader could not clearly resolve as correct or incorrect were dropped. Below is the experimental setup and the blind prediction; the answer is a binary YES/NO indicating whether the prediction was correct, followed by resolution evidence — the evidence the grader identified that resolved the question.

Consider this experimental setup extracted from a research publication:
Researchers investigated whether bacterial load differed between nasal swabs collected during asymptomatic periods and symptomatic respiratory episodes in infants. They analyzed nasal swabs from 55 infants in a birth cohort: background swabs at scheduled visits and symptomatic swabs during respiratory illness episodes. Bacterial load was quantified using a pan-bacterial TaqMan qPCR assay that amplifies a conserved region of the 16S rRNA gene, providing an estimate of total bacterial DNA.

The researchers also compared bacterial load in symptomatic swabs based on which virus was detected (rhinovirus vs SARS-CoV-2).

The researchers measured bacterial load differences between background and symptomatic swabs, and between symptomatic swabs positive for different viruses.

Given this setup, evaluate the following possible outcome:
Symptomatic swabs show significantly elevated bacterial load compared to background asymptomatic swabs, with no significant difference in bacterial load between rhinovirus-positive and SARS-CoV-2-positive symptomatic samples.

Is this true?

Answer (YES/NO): NO